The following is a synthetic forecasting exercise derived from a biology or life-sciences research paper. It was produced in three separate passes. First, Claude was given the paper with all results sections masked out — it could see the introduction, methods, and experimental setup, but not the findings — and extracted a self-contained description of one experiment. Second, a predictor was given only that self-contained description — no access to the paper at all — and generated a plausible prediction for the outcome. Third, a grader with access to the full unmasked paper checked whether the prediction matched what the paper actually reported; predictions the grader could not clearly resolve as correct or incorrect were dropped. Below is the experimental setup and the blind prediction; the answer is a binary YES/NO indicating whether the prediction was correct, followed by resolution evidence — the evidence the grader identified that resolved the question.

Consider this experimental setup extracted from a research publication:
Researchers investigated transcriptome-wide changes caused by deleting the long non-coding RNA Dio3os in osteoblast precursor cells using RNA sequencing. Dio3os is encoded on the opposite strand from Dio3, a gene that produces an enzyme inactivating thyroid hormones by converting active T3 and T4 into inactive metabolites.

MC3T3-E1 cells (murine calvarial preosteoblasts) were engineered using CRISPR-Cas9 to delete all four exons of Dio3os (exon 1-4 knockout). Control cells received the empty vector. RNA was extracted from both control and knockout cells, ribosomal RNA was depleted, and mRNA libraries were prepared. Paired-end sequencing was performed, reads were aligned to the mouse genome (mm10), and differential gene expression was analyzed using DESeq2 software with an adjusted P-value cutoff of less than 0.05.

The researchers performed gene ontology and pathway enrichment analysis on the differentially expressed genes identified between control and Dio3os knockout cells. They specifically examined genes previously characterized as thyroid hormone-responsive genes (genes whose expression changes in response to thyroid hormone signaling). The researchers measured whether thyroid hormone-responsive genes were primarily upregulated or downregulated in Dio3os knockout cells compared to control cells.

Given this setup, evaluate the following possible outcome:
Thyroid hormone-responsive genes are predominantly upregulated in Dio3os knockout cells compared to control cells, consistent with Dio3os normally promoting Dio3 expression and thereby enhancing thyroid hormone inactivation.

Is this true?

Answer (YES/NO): YES